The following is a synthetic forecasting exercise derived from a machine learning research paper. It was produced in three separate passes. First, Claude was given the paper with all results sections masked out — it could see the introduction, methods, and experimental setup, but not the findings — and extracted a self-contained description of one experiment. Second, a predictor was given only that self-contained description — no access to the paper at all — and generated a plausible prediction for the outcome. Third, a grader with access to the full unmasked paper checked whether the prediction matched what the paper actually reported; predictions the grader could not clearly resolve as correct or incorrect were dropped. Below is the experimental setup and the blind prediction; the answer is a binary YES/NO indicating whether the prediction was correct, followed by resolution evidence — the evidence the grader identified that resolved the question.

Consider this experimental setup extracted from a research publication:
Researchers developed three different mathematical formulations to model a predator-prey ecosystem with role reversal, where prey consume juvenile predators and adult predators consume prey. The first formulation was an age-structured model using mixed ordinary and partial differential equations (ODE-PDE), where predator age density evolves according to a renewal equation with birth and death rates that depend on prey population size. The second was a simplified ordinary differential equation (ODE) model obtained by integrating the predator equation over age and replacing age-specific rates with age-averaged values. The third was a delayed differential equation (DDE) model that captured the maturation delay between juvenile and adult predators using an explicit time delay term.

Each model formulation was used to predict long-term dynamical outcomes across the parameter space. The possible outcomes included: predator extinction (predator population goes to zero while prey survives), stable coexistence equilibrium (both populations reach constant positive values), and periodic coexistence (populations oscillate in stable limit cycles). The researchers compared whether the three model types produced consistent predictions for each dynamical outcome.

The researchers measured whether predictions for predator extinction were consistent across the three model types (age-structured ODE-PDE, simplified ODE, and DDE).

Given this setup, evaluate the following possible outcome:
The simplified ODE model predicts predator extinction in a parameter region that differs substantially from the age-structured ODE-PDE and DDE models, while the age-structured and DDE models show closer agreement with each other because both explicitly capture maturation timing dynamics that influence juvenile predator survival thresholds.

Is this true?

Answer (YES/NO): NO